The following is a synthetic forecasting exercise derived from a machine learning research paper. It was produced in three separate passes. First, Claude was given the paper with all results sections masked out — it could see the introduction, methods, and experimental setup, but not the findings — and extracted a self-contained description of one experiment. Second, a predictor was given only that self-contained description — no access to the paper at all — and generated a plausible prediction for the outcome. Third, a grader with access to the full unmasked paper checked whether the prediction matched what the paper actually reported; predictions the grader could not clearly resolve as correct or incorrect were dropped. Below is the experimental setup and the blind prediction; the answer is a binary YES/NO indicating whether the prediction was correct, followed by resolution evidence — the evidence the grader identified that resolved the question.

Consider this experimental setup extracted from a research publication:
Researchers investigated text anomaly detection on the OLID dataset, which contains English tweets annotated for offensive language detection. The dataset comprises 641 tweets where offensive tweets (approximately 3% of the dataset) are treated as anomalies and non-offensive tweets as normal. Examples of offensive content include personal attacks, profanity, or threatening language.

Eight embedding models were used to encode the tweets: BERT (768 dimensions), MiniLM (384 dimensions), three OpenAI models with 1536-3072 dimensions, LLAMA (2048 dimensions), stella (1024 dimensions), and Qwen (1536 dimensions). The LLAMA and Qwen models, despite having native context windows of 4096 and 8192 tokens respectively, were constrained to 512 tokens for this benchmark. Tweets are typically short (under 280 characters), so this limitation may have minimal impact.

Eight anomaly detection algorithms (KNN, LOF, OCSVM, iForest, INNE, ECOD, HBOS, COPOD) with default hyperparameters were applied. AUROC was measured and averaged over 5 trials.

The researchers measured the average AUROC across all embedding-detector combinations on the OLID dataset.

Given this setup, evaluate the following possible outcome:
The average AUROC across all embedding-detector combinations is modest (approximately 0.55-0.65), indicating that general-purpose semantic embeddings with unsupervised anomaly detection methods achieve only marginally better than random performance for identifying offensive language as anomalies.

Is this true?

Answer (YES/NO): NO